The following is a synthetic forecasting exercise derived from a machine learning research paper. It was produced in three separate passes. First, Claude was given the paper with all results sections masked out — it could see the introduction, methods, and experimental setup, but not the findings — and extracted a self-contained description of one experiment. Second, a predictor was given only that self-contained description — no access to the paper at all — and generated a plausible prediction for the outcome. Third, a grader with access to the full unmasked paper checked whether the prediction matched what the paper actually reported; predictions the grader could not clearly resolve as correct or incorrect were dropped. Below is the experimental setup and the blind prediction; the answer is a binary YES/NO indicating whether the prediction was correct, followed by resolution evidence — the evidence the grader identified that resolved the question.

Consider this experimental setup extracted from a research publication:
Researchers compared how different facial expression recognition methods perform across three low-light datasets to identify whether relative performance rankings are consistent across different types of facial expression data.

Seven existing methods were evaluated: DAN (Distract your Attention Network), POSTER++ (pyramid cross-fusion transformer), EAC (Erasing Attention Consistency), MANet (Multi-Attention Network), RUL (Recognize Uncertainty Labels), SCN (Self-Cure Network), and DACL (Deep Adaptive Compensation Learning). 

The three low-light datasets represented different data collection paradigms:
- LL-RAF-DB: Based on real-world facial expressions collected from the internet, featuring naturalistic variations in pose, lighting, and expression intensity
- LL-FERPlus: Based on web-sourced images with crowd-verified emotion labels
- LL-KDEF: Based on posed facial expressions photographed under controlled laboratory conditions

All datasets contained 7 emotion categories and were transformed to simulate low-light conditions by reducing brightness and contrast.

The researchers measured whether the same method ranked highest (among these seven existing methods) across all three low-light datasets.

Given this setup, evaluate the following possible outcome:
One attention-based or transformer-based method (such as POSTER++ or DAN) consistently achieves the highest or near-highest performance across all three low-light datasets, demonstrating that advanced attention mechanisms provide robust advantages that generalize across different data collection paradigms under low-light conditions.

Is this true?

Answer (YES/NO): YES